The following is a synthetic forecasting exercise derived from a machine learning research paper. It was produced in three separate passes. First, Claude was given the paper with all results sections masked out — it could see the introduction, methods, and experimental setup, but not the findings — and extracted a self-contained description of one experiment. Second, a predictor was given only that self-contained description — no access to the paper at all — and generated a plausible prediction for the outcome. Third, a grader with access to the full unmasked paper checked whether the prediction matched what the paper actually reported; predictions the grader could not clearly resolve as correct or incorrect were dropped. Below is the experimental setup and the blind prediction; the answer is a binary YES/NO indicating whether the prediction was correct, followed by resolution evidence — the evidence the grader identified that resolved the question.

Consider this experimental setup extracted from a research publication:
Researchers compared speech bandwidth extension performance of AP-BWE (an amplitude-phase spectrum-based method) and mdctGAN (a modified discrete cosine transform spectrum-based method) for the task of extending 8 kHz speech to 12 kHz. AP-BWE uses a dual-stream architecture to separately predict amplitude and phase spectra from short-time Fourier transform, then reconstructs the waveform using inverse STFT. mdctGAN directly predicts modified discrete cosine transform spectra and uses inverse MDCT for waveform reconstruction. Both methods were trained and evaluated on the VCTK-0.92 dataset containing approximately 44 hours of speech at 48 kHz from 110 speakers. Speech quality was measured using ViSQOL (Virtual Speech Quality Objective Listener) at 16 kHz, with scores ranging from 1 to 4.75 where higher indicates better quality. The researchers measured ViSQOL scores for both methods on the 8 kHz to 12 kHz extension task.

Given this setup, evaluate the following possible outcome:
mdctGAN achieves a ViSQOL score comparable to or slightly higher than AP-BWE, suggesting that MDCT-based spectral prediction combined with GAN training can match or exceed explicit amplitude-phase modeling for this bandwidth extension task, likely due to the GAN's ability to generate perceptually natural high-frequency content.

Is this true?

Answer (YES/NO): NO